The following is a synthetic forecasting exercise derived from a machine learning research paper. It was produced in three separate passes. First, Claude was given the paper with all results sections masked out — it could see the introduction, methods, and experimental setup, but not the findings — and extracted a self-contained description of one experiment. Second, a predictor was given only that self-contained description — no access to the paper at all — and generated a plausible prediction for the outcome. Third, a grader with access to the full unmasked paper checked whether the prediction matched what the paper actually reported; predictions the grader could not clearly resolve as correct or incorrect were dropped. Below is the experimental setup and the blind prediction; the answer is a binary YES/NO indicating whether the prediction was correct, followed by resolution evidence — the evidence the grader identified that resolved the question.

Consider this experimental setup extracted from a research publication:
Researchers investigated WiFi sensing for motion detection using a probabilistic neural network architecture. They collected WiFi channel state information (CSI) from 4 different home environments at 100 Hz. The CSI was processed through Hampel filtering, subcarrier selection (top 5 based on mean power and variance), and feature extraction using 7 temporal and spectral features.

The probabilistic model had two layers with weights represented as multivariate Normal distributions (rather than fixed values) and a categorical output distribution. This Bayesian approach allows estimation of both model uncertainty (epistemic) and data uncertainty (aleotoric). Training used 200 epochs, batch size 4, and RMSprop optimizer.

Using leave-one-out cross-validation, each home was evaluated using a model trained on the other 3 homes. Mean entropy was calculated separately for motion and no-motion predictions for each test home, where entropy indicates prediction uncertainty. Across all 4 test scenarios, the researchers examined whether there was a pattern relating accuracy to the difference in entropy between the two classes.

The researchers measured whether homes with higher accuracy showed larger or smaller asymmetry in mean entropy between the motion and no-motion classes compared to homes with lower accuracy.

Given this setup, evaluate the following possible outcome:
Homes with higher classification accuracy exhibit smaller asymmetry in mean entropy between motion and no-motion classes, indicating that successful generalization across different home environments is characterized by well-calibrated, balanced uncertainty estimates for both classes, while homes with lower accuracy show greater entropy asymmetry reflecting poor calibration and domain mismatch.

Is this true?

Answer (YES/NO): NO